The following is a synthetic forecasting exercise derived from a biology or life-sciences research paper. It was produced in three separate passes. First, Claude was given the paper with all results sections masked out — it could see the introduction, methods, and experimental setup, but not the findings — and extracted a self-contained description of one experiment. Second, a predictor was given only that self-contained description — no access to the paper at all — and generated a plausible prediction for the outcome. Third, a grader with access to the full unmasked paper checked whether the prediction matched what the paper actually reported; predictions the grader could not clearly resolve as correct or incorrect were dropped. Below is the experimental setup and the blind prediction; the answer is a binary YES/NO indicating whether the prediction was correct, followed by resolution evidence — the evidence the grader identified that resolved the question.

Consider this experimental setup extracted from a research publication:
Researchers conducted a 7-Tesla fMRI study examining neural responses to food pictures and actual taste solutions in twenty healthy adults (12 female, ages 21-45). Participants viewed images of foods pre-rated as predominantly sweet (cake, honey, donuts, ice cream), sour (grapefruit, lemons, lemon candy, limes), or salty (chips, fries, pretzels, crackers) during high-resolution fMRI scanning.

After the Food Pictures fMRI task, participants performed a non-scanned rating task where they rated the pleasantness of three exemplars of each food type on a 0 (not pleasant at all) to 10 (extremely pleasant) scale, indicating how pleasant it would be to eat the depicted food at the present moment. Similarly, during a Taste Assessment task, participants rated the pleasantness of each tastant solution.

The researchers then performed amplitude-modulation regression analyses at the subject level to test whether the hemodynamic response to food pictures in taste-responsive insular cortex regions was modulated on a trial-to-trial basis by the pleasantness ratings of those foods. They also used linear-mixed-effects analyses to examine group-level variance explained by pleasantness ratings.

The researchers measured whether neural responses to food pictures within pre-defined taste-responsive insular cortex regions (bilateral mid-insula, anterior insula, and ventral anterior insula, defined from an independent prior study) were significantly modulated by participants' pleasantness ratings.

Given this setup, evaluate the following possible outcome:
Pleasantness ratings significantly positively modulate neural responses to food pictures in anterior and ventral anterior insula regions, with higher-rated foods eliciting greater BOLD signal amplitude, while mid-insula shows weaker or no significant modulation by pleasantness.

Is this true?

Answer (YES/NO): NO